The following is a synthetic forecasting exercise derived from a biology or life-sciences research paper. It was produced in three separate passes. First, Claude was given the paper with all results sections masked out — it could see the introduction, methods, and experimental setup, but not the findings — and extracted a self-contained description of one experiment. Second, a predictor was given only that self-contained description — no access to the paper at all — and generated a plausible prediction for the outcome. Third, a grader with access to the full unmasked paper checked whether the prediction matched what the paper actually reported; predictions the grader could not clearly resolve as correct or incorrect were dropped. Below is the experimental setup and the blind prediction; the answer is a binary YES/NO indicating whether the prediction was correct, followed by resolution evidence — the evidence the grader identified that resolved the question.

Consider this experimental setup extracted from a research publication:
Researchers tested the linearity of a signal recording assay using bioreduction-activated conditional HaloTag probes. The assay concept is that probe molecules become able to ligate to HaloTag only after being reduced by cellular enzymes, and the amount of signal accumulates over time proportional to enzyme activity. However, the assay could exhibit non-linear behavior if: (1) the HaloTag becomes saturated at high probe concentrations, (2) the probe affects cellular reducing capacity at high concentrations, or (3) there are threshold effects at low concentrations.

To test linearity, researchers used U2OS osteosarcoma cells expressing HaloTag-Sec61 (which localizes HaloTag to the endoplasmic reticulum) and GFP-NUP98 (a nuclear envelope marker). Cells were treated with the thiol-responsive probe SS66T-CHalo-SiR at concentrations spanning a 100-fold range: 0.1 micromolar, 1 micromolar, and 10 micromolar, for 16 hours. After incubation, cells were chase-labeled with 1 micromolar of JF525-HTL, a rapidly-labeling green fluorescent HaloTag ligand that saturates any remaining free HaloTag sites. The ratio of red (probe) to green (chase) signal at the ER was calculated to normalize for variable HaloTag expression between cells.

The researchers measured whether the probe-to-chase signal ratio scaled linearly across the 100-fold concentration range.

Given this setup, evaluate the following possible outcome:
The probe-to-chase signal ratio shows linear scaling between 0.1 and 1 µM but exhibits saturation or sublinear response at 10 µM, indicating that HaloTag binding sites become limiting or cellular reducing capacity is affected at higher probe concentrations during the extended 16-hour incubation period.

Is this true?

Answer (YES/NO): NO